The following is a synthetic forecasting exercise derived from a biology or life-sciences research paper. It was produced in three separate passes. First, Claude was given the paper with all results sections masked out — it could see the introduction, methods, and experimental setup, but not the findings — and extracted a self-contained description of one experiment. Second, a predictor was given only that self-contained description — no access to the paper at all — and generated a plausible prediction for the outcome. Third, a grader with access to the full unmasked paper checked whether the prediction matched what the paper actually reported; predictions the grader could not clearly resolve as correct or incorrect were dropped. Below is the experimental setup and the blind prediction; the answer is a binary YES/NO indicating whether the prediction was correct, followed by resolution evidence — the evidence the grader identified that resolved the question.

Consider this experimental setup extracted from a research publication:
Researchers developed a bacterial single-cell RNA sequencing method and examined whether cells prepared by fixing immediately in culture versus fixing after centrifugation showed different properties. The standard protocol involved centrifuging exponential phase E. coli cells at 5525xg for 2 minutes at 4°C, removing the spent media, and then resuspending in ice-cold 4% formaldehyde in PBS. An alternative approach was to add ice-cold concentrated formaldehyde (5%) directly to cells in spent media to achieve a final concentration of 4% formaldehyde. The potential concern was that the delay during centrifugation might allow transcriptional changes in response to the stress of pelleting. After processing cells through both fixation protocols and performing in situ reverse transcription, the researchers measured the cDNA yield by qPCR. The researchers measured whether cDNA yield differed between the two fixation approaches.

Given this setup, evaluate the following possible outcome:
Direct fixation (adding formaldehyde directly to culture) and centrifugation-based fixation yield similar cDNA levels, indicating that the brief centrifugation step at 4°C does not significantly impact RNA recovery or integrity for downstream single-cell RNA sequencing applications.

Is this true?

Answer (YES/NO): NO